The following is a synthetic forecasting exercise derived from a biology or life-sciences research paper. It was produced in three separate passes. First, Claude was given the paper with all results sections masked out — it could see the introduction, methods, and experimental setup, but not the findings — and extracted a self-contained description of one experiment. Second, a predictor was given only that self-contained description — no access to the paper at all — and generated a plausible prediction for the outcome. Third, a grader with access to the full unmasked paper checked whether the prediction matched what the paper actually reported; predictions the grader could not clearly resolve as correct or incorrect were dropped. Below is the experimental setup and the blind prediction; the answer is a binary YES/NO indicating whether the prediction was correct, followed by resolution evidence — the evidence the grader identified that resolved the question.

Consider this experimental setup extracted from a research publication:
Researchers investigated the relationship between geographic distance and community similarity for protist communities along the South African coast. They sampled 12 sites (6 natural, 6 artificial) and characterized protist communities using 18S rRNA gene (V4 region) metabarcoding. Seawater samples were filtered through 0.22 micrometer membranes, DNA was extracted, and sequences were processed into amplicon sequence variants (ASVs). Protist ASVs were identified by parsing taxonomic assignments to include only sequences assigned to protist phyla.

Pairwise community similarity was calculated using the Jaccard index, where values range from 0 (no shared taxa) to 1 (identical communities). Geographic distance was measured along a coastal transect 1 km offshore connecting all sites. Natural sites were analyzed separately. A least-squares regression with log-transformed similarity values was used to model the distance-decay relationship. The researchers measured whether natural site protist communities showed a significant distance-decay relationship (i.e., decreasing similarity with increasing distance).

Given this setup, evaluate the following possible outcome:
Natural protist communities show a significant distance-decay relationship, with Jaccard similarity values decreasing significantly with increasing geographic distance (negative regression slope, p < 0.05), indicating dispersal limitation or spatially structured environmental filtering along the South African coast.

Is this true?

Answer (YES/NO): YES